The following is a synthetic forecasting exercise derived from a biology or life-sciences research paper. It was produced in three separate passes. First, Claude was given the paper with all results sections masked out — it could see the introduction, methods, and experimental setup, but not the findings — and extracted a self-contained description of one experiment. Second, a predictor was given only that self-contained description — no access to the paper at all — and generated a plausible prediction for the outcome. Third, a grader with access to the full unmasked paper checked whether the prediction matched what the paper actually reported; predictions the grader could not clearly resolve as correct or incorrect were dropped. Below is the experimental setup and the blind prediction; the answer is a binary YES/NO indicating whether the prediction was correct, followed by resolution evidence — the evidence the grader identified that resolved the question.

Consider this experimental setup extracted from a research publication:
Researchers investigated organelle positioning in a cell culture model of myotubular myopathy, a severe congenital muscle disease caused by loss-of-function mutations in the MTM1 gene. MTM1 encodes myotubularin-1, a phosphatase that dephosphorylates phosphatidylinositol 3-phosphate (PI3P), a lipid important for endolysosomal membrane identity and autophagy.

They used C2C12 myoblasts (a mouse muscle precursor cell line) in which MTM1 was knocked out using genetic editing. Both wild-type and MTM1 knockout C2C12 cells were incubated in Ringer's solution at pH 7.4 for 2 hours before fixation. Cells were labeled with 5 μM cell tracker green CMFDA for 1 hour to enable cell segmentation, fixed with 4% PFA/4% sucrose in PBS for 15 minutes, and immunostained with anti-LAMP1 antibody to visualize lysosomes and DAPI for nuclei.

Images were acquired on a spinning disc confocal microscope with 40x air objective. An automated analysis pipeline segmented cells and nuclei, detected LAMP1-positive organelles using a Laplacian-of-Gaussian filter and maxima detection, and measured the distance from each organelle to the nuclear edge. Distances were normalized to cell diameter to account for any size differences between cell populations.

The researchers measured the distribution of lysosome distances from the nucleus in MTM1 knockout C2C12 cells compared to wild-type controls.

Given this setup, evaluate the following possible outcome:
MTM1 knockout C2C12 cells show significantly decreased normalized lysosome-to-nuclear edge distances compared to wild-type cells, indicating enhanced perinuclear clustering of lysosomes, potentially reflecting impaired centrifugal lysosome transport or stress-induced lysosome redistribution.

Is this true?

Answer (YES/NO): NO